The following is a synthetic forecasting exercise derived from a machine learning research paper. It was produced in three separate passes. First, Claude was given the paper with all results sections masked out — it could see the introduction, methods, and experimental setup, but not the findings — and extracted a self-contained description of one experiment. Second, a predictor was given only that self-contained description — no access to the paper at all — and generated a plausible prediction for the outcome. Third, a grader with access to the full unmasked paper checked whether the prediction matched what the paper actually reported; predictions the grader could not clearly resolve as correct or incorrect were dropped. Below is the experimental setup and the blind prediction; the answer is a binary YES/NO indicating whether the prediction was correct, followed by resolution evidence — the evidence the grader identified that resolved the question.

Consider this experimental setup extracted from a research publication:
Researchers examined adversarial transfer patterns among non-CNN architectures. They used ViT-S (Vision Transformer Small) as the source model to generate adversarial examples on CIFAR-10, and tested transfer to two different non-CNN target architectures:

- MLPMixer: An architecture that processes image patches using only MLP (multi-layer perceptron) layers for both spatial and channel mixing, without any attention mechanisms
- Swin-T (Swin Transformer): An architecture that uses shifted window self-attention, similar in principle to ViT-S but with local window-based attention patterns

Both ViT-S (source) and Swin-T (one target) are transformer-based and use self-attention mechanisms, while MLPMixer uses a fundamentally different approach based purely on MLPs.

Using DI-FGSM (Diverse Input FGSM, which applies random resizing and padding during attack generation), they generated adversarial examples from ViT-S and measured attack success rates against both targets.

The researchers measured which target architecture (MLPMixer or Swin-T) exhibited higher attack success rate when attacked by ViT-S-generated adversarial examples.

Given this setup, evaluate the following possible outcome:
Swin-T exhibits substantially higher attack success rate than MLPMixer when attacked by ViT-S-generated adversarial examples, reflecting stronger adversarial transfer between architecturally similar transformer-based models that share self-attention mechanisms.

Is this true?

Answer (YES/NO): NO